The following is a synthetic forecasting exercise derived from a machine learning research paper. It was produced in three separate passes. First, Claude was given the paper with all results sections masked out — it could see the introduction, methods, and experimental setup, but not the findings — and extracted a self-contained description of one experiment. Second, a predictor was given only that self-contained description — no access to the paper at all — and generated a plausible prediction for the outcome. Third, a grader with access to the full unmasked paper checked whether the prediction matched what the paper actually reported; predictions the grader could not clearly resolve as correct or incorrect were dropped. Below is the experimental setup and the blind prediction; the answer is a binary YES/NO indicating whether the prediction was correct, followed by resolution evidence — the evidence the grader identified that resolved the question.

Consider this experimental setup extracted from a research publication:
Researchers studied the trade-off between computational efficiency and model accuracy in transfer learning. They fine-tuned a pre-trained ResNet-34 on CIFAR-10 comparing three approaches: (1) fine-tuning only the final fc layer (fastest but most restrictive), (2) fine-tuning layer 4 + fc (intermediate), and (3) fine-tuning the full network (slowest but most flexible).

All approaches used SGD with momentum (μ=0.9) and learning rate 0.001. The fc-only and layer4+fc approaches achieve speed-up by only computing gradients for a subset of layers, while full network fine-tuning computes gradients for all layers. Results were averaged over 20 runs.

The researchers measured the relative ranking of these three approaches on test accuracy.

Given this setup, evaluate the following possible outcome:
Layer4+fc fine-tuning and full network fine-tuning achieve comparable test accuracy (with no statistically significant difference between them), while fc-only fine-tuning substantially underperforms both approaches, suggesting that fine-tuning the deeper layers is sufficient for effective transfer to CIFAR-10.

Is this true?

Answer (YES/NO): NO